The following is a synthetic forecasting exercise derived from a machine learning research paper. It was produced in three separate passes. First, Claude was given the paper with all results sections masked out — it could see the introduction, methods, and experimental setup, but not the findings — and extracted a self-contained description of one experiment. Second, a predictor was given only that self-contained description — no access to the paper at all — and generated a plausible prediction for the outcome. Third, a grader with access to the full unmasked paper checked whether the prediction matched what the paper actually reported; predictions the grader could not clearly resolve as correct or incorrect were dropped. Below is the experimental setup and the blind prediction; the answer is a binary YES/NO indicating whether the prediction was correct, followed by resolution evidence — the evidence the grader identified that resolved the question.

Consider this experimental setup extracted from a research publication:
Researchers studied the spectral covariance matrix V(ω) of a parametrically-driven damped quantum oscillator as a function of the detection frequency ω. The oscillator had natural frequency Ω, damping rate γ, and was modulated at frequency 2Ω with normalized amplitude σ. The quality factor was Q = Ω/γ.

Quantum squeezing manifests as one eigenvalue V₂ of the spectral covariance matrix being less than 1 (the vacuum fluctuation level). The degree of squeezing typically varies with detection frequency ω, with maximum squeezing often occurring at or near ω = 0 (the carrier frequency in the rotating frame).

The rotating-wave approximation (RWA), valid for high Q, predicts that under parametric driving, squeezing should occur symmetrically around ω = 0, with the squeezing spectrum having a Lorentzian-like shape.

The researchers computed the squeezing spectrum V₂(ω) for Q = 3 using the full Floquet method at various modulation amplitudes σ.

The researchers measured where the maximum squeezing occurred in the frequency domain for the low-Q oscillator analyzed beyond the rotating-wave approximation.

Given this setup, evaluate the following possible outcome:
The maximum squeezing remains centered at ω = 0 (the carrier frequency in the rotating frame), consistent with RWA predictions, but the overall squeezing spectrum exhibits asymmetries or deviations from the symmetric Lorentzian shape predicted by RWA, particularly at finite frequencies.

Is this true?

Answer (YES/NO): YES